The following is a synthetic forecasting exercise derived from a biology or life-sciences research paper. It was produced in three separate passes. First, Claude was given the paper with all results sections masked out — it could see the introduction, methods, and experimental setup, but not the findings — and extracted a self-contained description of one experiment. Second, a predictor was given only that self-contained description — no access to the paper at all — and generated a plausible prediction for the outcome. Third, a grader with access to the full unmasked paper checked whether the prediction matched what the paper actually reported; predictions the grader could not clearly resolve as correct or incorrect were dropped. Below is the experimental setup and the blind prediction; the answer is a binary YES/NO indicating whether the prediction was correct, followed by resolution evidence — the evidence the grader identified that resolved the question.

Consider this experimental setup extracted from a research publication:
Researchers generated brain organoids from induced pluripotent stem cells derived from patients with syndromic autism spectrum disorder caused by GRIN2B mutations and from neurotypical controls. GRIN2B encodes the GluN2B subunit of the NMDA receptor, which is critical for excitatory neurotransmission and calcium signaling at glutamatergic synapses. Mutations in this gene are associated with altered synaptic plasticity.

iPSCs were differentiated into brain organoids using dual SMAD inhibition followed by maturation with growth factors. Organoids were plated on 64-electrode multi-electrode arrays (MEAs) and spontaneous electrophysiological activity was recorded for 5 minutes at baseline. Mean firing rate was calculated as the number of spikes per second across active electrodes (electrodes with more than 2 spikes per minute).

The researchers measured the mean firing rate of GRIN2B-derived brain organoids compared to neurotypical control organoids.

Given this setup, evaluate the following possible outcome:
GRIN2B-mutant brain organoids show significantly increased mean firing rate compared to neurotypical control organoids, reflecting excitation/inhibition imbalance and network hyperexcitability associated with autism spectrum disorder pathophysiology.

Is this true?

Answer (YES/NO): YES